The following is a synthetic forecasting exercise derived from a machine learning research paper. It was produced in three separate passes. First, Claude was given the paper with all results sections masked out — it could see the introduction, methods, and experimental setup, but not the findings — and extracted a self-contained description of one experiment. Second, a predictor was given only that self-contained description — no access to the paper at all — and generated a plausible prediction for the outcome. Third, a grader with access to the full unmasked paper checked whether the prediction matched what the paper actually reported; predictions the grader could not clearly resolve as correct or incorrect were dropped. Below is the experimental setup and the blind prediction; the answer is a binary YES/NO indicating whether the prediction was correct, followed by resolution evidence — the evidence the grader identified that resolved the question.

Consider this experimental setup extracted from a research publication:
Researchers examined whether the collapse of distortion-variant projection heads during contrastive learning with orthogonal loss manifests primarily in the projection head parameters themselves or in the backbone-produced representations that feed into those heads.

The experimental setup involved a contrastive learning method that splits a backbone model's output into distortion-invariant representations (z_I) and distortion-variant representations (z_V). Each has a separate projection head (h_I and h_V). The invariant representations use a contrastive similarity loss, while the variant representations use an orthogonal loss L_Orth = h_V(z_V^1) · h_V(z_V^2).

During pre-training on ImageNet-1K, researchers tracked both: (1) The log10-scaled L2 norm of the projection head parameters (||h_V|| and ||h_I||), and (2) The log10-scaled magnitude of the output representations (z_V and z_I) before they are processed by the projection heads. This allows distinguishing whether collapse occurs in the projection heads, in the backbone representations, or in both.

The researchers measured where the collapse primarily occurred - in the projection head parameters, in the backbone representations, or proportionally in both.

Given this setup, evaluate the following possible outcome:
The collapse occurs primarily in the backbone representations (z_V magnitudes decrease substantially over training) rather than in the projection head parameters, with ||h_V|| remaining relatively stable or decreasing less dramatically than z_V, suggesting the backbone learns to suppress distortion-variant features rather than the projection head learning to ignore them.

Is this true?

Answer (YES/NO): NO